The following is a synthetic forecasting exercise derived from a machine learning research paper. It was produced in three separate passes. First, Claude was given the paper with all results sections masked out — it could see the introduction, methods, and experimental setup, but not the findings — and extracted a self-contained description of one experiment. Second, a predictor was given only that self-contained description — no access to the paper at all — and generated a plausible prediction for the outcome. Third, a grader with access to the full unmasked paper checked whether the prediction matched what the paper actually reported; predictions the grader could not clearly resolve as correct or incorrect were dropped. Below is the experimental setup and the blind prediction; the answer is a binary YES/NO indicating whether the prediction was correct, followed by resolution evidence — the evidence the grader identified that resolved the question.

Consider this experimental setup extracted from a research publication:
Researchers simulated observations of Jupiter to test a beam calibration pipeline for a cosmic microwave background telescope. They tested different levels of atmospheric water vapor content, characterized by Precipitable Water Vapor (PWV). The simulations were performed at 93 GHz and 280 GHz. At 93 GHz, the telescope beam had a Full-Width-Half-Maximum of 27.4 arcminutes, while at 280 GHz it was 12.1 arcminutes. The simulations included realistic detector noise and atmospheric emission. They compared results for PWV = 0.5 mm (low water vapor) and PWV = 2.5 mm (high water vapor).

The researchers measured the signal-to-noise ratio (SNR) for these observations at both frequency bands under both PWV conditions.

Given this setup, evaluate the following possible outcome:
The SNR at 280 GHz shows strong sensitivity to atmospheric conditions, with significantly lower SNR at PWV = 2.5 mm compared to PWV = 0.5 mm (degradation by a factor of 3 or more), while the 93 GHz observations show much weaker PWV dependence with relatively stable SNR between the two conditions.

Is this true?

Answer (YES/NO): NO